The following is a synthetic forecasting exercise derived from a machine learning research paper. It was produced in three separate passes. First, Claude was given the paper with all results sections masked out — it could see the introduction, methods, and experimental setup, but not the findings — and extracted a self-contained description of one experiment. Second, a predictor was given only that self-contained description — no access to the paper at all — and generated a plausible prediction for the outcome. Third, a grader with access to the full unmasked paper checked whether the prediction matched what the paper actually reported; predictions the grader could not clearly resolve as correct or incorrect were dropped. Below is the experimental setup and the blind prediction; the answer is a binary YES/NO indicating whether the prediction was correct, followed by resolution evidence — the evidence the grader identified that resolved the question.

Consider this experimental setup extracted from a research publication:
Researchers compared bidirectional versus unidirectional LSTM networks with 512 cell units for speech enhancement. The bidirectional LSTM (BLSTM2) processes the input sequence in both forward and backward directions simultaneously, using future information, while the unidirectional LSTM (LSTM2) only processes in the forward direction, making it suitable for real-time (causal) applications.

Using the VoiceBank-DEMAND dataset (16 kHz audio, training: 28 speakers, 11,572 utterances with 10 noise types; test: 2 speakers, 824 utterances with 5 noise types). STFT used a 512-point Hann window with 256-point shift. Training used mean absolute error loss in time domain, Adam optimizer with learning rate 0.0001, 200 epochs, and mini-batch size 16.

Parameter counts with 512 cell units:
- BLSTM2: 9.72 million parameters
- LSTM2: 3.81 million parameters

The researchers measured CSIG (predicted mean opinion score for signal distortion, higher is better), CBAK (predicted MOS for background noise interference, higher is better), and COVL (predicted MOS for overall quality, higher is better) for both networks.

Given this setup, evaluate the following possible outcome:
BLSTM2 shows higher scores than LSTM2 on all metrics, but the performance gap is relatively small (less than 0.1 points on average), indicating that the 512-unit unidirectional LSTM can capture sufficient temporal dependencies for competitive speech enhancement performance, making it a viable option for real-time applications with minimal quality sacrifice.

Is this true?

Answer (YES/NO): YES